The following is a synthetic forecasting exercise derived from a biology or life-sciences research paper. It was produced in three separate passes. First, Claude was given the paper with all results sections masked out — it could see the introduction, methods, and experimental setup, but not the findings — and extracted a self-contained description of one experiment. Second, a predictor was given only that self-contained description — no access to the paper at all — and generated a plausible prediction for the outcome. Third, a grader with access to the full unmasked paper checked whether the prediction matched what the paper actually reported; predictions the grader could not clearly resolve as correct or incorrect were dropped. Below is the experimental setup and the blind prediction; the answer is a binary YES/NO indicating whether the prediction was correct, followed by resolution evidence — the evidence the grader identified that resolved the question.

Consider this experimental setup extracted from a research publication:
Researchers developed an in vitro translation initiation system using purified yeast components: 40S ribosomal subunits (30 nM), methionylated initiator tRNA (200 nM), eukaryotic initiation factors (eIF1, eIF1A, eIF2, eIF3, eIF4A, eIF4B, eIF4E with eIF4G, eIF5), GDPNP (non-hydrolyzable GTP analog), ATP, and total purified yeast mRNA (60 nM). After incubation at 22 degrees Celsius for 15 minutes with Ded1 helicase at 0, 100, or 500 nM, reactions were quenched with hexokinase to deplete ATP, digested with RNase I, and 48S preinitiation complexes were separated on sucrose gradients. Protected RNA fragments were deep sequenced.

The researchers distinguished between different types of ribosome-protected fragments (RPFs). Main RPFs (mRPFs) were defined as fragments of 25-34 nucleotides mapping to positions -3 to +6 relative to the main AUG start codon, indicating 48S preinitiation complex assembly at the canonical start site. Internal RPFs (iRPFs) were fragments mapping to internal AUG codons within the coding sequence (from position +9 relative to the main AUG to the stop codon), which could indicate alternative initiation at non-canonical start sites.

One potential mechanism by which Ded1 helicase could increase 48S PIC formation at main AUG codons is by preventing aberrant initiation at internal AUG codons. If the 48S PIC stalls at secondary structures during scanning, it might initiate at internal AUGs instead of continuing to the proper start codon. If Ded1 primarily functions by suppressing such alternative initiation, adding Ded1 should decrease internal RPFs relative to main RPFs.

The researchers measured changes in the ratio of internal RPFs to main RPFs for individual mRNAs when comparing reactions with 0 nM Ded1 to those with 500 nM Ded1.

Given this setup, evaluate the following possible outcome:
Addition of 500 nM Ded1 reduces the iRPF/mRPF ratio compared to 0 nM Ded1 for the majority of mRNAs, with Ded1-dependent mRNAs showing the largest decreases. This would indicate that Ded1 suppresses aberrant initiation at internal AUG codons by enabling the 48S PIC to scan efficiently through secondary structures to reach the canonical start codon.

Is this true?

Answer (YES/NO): NO